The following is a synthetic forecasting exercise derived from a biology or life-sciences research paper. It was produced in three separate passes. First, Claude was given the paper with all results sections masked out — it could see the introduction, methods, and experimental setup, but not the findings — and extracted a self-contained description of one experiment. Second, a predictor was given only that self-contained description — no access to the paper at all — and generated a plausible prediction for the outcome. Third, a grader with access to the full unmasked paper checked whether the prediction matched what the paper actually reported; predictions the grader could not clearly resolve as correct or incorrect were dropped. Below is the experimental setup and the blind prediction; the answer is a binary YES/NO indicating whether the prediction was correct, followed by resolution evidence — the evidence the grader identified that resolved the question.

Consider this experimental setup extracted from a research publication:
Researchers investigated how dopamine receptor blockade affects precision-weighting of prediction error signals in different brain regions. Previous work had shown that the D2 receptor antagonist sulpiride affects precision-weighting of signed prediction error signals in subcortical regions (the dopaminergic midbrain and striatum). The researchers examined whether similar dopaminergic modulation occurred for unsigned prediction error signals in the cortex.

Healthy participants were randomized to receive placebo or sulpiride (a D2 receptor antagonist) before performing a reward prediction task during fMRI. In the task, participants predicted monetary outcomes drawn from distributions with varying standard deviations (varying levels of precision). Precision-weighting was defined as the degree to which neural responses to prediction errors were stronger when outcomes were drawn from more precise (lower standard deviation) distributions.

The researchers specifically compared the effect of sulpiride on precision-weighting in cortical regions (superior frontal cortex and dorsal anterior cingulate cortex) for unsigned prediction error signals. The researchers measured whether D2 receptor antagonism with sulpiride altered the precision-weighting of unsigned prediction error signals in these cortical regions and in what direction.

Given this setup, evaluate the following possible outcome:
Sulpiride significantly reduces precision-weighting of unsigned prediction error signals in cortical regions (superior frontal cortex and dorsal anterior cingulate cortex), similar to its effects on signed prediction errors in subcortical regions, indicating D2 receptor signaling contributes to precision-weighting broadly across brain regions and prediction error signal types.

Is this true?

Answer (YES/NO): NO